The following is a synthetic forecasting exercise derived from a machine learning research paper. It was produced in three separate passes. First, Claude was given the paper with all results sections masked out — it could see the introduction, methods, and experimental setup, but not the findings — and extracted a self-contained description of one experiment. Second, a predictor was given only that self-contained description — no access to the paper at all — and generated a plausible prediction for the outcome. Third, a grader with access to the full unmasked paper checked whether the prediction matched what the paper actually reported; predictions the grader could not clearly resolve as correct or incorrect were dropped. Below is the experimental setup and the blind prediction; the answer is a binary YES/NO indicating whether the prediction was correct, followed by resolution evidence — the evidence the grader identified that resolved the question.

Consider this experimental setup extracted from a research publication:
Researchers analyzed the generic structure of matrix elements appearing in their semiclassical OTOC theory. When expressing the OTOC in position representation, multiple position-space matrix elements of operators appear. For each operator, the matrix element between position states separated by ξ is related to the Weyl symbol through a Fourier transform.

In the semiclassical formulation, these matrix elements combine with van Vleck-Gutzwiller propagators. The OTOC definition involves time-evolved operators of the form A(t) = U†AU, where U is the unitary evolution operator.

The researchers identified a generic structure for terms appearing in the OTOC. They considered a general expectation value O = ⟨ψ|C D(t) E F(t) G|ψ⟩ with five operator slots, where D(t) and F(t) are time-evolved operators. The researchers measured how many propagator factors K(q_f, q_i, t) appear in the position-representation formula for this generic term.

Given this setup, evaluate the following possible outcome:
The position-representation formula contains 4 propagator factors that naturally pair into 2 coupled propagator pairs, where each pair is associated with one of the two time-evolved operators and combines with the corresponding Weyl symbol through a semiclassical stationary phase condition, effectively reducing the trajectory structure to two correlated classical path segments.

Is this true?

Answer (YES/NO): NO